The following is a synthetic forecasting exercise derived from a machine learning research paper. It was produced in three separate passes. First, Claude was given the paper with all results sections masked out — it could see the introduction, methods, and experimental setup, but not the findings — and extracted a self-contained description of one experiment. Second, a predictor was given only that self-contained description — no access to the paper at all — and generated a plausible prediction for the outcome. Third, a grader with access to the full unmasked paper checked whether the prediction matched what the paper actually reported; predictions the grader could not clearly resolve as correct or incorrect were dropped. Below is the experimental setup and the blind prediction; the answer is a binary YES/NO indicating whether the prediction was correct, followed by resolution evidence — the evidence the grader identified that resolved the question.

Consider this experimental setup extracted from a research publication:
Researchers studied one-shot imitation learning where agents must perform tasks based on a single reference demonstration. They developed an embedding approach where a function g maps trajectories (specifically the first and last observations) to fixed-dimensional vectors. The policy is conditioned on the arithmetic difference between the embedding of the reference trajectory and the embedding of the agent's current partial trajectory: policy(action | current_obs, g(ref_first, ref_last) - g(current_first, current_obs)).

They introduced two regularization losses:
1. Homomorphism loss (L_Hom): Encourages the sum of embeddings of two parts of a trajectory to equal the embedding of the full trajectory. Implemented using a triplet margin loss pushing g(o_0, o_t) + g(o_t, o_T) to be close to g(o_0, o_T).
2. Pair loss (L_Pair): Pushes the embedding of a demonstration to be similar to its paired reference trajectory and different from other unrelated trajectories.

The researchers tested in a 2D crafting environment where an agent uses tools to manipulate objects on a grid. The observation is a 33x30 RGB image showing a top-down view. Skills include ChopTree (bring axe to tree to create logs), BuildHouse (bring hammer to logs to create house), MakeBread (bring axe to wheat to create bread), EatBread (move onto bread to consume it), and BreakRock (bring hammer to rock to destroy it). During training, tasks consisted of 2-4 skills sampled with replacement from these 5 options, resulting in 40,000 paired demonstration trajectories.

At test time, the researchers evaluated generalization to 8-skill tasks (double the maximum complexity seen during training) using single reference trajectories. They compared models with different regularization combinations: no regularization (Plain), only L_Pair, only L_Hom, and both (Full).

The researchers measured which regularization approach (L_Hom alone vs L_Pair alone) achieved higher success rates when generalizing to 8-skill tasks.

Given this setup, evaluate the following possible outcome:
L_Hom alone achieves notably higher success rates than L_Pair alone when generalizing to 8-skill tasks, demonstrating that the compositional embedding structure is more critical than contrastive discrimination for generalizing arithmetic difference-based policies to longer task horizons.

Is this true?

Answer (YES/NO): NO